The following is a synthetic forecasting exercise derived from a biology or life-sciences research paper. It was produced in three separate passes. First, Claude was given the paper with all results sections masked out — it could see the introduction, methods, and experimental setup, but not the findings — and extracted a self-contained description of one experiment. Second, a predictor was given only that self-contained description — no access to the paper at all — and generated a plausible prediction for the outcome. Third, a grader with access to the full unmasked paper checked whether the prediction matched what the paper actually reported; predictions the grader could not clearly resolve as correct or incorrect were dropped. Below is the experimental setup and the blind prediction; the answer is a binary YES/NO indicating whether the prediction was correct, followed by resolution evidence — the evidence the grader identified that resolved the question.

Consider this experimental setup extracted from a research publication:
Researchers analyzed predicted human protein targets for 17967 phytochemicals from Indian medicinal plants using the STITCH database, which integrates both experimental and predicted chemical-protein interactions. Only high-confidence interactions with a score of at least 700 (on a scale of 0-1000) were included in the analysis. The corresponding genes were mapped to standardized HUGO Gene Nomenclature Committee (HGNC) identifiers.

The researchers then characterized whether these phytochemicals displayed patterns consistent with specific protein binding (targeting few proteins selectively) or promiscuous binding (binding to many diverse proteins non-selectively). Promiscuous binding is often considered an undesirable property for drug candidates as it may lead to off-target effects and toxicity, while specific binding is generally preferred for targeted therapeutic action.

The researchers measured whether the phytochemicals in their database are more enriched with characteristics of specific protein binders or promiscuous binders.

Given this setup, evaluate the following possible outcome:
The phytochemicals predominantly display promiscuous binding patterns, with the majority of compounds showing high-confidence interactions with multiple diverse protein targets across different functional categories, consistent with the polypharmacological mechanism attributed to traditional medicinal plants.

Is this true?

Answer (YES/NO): NO